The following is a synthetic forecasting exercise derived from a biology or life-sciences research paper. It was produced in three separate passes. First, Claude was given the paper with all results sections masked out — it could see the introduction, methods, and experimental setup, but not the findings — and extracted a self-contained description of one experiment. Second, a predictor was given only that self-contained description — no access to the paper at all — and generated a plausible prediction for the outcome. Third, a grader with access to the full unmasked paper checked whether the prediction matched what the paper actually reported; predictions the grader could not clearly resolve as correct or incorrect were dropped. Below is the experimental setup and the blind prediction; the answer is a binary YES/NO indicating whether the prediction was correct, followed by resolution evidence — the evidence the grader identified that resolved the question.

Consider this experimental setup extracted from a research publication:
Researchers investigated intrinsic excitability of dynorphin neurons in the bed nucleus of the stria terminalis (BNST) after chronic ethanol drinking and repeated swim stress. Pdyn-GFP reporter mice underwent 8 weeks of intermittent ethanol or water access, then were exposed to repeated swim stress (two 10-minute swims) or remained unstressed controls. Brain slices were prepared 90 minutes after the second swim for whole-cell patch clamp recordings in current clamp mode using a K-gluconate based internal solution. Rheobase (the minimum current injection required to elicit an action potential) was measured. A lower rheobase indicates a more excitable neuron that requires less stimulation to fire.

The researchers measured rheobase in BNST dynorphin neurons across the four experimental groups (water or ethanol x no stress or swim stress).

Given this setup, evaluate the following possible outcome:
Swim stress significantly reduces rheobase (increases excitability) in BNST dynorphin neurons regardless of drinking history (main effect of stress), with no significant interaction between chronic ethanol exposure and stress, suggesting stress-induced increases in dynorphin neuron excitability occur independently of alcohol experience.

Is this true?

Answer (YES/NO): YES